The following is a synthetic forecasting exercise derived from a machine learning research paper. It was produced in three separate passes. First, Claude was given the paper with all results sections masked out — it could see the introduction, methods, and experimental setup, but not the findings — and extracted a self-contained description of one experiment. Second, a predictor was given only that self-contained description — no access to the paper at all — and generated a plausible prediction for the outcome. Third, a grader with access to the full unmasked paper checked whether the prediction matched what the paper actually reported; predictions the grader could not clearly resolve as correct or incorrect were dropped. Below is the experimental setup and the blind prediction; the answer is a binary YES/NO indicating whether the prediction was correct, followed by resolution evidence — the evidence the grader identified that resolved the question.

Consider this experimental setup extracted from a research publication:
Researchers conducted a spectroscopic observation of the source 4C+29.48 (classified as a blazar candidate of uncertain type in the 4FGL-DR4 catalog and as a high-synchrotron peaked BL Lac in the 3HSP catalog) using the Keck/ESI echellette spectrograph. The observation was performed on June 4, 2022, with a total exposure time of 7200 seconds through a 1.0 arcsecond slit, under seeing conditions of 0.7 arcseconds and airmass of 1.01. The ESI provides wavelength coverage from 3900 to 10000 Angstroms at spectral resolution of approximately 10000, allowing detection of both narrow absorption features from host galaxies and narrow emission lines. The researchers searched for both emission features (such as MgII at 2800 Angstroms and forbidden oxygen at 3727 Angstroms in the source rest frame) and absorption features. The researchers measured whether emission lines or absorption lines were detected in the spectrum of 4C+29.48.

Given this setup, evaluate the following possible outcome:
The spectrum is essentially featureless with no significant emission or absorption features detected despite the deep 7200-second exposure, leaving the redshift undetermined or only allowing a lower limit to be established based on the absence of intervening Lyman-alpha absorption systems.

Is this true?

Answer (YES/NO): NO